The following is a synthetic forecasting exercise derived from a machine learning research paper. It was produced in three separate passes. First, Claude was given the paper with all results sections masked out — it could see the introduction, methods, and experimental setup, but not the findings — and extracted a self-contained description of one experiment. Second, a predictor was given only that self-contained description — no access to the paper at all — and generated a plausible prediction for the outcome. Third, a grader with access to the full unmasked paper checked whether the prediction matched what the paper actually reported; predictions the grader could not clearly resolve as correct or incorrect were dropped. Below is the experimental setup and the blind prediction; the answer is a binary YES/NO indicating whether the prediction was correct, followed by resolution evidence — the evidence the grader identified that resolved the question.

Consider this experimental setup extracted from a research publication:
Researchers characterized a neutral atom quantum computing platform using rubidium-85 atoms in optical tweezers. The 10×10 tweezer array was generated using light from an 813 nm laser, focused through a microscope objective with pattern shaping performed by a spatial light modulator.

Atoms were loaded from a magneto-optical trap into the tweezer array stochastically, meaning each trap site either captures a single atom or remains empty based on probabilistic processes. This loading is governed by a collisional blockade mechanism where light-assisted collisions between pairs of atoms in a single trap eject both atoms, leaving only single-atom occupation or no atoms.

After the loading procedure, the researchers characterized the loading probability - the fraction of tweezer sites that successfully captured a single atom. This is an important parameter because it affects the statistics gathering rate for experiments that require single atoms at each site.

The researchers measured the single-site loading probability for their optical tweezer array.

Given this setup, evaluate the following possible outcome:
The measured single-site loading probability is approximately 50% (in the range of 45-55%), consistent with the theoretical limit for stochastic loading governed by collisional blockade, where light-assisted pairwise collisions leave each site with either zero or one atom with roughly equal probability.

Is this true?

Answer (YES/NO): YES